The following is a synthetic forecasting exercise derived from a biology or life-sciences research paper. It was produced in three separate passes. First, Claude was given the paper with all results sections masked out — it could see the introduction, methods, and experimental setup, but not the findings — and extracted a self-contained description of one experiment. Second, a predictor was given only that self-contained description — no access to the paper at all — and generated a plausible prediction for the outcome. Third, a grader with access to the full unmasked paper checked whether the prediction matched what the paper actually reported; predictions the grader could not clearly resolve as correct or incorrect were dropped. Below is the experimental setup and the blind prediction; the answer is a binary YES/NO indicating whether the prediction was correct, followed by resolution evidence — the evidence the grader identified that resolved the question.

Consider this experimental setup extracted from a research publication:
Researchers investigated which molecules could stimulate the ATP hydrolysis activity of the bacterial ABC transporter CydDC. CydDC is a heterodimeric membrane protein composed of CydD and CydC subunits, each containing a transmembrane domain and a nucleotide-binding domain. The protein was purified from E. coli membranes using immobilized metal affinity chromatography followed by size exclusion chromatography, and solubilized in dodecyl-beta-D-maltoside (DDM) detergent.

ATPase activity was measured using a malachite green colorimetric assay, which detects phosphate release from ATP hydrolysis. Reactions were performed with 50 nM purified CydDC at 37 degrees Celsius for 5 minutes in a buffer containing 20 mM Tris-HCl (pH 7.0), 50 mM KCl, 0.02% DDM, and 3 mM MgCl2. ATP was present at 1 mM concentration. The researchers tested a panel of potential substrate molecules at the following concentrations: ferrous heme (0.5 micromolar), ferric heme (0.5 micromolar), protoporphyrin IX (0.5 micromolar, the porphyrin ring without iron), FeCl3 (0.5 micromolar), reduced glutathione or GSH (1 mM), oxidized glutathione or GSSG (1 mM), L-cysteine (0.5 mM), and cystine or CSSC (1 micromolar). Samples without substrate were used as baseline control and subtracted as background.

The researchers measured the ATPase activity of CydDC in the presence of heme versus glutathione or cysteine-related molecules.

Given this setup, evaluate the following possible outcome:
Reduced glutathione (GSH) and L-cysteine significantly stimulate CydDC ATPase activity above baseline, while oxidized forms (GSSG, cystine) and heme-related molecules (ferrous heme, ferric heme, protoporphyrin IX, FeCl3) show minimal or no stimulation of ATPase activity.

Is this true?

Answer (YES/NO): NO